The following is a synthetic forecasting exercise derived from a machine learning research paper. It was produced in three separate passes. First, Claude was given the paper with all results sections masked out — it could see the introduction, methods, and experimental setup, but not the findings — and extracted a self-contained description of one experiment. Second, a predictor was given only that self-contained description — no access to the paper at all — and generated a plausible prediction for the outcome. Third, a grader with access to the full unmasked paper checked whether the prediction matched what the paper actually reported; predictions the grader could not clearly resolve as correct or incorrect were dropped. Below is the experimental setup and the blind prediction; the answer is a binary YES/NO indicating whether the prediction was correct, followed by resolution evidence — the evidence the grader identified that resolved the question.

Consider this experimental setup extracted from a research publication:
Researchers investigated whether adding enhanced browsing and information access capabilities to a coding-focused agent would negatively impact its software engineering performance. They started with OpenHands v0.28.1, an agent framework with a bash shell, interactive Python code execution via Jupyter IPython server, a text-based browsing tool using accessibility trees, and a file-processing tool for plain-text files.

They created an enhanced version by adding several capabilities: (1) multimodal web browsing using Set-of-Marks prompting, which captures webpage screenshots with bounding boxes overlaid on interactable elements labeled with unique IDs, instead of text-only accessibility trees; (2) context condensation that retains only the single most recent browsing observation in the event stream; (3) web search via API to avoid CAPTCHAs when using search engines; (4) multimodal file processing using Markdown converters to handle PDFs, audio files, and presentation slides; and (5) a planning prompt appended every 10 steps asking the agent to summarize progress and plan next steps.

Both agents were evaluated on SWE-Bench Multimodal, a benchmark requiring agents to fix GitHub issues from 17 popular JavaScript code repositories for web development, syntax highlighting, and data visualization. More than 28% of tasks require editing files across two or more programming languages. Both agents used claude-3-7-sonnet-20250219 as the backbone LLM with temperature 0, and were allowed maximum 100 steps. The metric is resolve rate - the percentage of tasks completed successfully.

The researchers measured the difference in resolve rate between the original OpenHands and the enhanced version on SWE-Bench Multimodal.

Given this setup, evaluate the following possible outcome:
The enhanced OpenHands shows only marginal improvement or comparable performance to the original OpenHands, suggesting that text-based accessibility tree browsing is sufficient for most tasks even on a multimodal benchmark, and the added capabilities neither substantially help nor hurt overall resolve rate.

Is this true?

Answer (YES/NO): YES